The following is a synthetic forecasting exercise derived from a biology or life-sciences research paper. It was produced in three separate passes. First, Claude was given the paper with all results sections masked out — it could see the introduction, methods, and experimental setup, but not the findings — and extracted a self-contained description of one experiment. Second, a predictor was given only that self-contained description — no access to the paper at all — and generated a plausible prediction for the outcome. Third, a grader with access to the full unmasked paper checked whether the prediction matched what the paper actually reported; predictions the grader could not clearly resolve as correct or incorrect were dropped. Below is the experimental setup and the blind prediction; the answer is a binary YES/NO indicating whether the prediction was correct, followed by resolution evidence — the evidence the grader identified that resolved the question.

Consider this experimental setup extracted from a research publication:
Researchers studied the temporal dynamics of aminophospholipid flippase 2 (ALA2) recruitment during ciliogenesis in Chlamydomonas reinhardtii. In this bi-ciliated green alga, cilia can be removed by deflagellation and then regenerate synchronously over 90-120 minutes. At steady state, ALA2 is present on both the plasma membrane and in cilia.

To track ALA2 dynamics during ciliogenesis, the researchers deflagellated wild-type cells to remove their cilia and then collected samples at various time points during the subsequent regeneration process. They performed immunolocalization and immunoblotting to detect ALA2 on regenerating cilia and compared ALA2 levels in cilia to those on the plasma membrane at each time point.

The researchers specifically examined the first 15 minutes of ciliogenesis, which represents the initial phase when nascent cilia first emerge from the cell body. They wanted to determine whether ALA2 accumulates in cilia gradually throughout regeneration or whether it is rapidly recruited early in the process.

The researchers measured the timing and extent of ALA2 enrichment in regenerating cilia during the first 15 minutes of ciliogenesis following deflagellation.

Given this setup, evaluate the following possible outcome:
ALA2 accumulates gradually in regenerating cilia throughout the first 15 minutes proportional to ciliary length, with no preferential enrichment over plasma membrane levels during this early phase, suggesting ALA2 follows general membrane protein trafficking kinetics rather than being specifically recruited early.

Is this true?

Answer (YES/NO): NO